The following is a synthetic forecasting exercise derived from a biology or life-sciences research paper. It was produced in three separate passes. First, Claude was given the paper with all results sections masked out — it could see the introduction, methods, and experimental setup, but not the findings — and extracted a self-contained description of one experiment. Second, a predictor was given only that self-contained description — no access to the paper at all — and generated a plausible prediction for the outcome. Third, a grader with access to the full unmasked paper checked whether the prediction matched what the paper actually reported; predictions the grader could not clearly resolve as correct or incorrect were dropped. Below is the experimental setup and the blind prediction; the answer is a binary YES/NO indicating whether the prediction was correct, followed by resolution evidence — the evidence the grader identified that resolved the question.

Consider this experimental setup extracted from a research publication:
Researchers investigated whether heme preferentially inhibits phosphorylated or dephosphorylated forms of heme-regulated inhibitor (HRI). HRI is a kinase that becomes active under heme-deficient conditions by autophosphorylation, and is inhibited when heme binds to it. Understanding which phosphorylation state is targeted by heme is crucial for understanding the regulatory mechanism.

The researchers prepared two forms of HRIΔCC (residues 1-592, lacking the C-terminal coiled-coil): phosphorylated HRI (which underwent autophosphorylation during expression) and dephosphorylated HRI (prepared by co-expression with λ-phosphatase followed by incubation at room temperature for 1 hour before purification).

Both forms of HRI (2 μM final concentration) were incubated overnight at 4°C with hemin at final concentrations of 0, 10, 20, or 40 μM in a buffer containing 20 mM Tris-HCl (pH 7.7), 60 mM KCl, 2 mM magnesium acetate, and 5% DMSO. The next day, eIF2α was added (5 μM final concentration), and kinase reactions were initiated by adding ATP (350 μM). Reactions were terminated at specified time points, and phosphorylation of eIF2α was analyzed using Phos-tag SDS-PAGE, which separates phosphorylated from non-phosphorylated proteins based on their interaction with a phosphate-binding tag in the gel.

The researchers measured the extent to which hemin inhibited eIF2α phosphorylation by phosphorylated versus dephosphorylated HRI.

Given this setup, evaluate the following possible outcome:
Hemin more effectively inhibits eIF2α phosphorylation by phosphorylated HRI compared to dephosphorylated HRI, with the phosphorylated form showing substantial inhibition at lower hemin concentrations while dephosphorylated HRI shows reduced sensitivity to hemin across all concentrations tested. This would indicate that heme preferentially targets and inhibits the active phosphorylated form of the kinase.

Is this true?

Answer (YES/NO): NO